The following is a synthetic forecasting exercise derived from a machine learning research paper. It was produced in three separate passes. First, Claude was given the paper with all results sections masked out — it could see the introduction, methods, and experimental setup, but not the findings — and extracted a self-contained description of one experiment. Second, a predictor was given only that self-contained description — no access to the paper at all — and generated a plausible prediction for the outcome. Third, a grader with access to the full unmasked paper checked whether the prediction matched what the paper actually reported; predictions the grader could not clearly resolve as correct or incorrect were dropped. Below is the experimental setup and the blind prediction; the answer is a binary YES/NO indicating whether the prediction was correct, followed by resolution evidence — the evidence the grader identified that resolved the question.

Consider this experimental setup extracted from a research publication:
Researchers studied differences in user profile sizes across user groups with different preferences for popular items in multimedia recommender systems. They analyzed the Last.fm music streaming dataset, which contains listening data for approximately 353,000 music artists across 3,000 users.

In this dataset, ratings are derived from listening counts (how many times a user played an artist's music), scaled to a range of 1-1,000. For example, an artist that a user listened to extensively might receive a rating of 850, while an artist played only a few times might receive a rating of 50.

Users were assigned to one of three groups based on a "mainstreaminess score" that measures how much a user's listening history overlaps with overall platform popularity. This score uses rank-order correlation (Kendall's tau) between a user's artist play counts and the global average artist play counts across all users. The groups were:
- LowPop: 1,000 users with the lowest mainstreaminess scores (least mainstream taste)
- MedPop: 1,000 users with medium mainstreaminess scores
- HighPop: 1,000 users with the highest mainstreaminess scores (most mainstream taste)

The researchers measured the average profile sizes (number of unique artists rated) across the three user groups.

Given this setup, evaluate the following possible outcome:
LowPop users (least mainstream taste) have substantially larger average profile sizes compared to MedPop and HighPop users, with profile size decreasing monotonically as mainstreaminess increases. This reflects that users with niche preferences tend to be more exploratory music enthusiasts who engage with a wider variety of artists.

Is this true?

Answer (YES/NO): YES